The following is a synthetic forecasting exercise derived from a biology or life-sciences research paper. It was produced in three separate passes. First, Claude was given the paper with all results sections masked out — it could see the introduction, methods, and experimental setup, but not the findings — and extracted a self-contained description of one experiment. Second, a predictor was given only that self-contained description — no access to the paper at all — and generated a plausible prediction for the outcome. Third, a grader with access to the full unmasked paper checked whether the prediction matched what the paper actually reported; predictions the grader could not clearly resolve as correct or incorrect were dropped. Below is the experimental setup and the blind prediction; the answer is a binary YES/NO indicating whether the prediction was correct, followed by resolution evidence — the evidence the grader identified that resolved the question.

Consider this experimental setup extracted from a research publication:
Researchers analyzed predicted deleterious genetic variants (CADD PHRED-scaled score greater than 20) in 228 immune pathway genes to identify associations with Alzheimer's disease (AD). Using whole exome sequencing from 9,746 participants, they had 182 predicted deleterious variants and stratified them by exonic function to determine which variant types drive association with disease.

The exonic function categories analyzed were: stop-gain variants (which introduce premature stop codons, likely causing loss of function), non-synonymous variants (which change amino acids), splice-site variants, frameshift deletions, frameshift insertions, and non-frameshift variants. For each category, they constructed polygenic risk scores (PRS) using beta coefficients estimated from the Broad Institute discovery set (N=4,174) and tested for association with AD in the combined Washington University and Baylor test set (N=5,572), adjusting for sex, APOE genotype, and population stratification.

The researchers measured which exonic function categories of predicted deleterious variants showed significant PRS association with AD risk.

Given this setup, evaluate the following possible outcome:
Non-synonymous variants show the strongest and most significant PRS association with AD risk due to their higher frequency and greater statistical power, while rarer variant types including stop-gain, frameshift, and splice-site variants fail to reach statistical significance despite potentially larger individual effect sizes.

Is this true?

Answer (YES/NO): NO